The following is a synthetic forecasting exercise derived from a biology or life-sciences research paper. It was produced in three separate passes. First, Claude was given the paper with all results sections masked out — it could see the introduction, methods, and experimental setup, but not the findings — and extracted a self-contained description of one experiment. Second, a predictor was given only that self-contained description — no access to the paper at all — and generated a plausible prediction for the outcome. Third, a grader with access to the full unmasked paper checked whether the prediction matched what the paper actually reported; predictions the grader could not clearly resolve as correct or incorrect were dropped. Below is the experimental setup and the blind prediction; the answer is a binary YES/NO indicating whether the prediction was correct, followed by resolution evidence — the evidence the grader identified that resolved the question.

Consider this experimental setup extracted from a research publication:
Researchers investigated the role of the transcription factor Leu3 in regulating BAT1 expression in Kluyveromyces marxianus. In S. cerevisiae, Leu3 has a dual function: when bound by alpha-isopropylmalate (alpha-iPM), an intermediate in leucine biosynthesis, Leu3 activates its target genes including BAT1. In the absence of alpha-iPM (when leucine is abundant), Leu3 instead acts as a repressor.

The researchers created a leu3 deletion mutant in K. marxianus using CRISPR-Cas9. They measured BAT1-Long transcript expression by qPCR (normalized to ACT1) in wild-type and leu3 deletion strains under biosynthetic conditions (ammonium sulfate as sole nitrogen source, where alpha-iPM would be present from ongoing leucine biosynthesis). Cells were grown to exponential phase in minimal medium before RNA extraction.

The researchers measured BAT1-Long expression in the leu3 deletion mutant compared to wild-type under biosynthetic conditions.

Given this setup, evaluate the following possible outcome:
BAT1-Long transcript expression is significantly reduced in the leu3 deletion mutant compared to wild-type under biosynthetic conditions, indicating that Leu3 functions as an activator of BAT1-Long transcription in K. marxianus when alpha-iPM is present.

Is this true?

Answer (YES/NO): YES